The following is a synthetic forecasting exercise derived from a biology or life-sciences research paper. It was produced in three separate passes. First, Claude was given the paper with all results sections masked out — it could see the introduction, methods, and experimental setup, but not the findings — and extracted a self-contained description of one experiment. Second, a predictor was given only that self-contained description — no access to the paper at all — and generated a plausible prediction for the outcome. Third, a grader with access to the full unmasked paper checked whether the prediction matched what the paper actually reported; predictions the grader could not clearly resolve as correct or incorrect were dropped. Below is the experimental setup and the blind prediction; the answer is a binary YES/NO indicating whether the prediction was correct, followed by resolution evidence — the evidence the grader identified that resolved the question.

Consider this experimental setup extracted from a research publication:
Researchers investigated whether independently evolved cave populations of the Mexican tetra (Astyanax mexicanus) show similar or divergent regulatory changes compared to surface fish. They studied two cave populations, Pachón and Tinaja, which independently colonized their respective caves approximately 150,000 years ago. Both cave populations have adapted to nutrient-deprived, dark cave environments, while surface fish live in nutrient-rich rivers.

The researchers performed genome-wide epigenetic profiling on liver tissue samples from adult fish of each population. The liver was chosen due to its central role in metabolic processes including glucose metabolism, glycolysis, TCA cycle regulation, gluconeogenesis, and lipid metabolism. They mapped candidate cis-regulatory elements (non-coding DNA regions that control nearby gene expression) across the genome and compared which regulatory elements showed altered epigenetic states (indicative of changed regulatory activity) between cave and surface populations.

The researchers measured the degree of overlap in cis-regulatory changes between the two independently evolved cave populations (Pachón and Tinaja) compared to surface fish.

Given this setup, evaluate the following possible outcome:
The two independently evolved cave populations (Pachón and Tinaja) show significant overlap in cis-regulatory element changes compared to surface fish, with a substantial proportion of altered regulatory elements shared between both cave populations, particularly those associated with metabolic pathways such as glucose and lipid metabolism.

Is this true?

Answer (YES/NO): YES